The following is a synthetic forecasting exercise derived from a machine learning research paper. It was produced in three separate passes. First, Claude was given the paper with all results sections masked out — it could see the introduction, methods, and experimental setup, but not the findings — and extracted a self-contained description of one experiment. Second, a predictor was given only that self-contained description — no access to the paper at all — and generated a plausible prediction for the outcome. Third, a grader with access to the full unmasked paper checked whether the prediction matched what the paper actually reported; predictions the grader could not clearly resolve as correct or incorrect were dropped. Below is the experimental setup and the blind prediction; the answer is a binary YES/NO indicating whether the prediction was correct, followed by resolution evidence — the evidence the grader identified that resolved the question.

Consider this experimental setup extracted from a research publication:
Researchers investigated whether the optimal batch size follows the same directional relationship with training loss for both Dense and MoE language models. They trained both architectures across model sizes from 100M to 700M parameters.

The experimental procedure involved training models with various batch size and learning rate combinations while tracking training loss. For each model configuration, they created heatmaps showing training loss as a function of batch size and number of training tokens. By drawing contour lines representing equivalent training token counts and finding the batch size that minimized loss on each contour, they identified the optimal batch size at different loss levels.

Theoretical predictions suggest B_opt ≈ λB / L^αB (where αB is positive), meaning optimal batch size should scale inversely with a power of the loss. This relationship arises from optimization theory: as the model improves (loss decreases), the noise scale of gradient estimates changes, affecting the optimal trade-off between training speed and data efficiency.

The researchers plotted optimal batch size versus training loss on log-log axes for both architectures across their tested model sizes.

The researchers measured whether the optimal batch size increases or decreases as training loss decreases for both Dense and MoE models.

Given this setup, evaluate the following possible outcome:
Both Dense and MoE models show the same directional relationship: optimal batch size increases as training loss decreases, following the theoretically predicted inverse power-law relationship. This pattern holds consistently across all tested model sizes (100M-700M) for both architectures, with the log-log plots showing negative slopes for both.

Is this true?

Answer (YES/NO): YES